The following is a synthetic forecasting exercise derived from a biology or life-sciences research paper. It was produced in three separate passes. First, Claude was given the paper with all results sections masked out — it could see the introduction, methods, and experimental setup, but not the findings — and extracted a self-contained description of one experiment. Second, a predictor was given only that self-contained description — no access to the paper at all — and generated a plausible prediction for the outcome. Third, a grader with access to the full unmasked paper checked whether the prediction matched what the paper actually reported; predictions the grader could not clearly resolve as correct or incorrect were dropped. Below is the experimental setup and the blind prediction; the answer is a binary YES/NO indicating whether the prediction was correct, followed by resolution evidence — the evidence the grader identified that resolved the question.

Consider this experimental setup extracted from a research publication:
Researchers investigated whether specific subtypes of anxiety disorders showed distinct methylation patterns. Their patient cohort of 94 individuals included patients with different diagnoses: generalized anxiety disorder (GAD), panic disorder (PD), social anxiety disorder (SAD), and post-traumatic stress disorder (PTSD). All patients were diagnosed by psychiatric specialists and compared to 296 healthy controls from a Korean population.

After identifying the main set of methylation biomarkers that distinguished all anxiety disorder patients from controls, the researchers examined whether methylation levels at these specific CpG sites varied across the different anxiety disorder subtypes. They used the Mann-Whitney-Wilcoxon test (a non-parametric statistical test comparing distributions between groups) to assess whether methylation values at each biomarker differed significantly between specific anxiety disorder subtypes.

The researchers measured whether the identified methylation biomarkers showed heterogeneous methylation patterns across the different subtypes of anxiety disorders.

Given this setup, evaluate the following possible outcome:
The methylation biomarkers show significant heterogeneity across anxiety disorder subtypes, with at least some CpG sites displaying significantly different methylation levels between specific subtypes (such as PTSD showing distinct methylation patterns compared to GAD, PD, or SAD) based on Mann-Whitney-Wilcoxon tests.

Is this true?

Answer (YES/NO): NO